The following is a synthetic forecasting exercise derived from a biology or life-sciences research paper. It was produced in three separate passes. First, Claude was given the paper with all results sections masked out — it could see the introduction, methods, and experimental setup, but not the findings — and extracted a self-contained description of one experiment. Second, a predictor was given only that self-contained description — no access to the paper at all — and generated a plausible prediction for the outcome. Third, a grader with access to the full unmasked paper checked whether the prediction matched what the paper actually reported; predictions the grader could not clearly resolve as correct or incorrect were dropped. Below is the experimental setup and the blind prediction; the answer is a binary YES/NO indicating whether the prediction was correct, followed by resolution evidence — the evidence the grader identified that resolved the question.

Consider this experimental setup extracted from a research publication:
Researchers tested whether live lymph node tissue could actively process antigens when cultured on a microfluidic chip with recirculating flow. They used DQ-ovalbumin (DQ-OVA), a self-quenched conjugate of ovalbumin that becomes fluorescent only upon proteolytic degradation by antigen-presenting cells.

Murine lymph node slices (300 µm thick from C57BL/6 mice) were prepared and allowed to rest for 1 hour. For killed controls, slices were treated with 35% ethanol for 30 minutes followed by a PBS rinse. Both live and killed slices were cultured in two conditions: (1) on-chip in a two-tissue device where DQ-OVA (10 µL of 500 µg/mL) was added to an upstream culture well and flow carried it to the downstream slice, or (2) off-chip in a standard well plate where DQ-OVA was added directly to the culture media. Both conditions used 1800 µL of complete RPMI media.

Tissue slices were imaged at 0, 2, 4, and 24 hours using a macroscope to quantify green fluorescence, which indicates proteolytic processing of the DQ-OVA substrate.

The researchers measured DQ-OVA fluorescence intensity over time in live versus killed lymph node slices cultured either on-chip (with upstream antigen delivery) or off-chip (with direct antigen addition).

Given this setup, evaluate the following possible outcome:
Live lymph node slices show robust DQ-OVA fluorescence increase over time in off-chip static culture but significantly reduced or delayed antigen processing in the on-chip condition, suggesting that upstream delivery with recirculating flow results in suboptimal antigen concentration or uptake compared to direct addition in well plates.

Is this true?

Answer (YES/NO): NO